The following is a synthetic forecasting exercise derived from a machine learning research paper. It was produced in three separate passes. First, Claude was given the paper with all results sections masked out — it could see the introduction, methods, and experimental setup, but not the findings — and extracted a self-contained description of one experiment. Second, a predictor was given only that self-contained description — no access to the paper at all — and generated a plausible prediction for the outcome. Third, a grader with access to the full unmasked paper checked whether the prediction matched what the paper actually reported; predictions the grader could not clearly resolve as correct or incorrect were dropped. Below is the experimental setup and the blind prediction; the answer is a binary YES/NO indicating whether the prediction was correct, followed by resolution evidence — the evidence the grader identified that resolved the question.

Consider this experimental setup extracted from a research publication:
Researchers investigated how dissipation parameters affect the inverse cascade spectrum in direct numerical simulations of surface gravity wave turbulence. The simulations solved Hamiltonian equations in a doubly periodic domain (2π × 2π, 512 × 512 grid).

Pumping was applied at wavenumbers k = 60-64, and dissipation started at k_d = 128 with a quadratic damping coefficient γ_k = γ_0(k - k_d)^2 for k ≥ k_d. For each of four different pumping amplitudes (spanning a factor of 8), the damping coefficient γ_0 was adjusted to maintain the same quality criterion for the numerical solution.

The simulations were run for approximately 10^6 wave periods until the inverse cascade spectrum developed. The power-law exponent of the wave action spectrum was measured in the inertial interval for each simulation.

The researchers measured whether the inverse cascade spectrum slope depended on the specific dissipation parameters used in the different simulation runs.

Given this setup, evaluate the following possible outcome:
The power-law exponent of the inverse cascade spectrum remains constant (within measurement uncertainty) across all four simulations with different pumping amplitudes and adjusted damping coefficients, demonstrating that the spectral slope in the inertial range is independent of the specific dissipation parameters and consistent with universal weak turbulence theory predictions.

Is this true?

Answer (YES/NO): NO